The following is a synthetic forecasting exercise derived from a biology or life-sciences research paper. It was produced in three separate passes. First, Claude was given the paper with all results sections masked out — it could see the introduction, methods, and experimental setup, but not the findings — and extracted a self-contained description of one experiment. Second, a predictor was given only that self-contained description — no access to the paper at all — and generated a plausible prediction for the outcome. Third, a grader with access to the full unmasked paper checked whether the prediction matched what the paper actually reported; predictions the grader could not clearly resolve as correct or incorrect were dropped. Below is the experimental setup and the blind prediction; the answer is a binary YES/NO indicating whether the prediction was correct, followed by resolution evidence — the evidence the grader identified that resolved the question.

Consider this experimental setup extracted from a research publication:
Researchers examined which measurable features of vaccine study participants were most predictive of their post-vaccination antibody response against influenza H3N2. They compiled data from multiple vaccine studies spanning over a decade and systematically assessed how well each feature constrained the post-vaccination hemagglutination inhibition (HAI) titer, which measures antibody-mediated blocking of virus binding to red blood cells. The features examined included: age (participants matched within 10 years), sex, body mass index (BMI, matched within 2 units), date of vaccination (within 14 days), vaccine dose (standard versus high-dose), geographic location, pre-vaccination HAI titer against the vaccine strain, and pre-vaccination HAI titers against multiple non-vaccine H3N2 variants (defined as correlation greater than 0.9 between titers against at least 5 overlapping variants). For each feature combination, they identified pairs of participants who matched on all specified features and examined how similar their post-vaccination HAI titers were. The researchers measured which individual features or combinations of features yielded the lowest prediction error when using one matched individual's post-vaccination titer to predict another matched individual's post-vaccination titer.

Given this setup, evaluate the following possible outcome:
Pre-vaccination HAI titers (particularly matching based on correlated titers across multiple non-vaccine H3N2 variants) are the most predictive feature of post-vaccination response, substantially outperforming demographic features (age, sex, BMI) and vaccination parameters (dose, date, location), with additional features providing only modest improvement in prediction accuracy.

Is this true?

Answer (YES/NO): YES